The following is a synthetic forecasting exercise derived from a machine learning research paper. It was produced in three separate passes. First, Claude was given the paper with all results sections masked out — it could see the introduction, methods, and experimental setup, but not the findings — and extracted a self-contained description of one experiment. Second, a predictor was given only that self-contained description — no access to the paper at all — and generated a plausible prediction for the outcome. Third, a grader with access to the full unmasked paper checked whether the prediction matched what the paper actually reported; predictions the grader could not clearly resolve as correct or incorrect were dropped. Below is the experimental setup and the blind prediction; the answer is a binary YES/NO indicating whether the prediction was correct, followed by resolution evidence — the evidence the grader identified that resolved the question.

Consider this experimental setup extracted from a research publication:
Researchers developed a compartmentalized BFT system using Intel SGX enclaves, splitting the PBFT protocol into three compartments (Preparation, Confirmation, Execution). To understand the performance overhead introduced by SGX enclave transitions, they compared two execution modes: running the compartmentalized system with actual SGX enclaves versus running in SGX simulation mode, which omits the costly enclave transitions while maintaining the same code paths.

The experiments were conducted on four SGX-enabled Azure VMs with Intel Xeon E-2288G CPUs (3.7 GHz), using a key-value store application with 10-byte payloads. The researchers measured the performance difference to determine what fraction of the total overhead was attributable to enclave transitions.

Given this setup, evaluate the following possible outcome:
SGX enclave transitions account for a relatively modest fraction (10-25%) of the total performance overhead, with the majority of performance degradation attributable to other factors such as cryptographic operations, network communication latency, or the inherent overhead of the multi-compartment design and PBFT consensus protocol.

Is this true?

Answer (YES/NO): YES